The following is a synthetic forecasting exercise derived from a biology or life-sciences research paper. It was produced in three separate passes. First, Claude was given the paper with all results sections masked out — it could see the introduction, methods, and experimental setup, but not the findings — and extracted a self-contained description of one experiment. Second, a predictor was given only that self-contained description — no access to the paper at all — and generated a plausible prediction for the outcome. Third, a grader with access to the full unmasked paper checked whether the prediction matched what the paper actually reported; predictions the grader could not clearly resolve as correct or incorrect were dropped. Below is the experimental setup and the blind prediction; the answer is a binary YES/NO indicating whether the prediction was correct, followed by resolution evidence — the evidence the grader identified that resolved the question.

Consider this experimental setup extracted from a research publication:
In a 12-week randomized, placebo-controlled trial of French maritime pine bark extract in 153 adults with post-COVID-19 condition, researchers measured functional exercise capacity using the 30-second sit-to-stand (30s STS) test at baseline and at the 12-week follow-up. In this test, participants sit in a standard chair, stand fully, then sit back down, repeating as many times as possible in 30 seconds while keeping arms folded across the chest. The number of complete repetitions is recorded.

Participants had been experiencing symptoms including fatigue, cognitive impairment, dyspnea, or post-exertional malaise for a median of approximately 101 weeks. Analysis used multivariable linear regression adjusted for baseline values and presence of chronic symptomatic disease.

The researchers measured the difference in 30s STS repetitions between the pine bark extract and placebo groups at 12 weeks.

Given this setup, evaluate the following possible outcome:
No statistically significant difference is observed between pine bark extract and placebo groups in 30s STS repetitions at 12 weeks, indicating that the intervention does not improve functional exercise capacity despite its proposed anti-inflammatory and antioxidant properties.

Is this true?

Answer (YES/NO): YES